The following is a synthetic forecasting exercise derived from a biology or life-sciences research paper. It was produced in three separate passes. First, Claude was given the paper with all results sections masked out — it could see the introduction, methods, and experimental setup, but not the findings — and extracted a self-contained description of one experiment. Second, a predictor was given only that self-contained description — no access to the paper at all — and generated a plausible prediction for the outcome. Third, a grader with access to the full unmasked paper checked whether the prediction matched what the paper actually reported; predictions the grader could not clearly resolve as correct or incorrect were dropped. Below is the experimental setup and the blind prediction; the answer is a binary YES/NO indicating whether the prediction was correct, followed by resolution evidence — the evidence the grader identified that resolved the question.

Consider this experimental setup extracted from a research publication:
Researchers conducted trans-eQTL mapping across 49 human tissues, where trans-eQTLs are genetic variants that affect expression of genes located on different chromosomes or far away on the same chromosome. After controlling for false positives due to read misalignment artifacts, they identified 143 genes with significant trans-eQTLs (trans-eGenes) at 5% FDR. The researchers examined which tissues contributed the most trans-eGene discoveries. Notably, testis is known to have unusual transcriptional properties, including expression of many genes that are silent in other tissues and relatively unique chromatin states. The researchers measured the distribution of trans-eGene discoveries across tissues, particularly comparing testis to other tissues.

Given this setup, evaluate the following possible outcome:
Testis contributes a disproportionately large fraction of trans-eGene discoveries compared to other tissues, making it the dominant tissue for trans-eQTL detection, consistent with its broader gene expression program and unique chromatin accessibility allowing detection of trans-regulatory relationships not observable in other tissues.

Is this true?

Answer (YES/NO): YES